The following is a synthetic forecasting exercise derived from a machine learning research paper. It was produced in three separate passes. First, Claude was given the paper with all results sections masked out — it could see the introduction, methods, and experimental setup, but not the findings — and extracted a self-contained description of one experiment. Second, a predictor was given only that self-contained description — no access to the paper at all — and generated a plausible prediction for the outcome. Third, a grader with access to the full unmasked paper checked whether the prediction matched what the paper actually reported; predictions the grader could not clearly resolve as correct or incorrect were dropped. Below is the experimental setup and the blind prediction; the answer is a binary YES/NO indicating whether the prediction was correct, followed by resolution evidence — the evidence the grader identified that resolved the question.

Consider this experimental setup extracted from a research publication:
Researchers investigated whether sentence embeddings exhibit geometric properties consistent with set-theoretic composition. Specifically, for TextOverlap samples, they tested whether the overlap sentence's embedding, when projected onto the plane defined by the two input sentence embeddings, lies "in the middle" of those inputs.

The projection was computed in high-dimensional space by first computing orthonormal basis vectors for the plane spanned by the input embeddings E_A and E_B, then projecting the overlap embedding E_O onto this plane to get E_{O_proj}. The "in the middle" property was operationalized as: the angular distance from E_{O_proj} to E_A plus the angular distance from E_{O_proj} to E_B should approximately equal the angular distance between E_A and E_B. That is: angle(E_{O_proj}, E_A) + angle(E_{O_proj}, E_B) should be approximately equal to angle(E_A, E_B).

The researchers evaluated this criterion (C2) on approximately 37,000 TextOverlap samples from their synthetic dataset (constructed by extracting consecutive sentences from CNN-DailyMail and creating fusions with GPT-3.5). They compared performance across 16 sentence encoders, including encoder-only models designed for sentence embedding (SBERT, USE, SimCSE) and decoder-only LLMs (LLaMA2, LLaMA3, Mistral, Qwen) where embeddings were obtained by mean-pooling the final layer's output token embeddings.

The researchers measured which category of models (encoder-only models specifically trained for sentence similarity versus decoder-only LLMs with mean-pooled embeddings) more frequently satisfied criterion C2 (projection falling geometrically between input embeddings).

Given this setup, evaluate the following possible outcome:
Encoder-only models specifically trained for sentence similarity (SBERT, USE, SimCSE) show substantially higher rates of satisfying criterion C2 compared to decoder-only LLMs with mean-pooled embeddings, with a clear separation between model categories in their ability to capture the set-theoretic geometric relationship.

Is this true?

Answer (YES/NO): NO